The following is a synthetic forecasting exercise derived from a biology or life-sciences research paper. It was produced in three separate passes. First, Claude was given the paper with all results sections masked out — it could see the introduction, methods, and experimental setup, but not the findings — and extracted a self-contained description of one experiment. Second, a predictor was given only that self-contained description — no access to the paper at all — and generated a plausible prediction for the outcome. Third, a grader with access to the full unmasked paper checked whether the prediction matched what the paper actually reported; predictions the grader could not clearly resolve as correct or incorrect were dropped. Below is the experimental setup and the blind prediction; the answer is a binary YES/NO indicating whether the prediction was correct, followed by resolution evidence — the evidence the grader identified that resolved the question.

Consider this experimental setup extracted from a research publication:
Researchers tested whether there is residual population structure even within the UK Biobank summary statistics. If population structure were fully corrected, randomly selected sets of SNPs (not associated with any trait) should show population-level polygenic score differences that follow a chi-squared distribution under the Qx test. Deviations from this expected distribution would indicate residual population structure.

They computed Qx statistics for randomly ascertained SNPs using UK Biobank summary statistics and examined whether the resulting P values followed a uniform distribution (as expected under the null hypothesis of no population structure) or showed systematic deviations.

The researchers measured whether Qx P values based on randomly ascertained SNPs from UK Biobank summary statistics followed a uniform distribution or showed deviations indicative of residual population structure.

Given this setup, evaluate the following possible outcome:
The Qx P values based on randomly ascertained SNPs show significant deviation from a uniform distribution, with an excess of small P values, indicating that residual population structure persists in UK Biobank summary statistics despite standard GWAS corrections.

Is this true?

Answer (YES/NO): YES